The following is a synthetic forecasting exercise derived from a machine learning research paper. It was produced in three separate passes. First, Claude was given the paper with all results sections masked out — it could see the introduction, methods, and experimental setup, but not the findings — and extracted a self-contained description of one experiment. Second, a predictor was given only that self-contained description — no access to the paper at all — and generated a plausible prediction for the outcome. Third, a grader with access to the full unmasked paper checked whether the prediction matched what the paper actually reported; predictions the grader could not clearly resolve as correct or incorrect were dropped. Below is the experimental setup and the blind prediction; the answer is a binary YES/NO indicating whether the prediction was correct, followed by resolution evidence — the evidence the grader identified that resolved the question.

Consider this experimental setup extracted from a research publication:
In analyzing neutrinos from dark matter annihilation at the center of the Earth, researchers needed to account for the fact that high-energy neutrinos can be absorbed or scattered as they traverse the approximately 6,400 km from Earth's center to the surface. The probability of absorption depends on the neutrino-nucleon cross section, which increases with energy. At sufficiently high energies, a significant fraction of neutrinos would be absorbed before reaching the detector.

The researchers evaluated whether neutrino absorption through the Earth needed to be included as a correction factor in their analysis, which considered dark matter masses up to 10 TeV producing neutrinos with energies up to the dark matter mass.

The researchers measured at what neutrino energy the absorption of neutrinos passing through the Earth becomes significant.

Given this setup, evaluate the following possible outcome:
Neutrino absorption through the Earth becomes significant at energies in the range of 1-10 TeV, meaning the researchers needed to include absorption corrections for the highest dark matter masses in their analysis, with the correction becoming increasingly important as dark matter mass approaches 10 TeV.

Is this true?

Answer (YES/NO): NO